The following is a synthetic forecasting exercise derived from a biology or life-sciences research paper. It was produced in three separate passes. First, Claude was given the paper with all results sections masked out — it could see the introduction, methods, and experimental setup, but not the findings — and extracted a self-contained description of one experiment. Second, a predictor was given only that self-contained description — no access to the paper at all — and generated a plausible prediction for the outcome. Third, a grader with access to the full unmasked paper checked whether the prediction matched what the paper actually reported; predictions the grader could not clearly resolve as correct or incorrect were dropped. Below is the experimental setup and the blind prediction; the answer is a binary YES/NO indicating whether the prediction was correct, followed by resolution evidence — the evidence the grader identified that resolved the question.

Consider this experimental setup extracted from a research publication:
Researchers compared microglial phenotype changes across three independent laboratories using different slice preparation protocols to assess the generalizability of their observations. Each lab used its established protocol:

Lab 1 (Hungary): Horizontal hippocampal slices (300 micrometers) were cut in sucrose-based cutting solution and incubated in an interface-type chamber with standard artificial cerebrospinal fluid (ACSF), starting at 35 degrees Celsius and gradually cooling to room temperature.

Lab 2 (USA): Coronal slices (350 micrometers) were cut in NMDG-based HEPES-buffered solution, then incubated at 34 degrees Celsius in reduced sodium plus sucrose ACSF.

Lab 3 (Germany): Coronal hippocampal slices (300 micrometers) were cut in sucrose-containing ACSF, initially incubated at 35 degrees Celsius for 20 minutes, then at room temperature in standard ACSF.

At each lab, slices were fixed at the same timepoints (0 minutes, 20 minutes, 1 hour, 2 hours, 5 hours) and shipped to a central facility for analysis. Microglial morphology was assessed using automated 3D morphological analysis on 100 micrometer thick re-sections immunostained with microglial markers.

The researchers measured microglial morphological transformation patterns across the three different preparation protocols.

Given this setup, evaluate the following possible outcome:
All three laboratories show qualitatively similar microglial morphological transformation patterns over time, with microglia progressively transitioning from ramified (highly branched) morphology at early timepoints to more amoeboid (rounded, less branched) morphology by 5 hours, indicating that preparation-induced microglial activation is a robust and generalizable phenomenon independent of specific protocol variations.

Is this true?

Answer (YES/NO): YES